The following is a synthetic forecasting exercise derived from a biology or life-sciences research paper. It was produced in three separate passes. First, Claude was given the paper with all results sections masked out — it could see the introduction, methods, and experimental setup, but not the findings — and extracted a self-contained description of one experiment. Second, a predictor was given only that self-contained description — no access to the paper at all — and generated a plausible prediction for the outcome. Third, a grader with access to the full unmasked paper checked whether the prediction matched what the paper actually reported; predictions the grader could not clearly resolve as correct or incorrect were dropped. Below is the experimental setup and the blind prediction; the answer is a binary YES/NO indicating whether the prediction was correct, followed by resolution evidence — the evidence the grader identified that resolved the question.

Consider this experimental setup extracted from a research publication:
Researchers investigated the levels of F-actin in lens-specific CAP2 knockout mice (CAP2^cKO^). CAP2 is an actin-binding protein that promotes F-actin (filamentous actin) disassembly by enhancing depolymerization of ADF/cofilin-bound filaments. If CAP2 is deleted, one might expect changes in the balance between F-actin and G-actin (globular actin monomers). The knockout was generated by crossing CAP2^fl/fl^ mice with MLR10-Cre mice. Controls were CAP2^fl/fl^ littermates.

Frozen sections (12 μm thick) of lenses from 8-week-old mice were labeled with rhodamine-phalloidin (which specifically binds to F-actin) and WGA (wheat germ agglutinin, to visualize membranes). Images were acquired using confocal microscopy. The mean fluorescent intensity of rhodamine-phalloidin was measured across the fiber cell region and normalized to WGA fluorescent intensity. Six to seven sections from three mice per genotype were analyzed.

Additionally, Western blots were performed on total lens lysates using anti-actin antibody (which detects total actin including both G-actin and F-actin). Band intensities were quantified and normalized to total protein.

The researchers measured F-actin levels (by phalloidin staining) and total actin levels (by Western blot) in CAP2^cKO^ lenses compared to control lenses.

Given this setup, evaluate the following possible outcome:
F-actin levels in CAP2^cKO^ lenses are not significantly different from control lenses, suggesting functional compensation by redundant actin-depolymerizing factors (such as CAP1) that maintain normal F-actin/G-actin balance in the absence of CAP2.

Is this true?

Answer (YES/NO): NO